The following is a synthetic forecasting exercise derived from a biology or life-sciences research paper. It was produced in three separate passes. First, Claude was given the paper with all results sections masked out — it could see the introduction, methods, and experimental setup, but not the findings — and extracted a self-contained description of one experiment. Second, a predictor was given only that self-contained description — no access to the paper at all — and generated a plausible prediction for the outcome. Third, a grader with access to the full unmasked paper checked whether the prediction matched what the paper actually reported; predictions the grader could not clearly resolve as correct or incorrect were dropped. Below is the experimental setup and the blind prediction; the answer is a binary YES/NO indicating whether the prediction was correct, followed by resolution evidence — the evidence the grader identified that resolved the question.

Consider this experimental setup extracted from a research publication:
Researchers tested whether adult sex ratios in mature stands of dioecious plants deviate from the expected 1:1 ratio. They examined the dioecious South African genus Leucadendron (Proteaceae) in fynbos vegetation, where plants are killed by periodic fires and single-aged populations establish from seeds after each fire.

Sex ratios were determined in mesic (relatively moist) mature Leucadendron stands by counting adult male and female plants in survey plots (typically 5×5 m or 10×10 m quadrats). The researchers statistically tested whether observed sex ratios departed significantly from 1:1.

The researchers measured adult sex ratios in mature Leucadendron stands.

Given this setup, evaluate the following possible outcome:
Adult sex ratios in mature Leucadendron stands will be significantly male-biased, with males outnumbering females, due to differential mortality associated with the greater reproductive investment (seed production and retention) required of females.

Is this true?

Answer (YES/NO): NO